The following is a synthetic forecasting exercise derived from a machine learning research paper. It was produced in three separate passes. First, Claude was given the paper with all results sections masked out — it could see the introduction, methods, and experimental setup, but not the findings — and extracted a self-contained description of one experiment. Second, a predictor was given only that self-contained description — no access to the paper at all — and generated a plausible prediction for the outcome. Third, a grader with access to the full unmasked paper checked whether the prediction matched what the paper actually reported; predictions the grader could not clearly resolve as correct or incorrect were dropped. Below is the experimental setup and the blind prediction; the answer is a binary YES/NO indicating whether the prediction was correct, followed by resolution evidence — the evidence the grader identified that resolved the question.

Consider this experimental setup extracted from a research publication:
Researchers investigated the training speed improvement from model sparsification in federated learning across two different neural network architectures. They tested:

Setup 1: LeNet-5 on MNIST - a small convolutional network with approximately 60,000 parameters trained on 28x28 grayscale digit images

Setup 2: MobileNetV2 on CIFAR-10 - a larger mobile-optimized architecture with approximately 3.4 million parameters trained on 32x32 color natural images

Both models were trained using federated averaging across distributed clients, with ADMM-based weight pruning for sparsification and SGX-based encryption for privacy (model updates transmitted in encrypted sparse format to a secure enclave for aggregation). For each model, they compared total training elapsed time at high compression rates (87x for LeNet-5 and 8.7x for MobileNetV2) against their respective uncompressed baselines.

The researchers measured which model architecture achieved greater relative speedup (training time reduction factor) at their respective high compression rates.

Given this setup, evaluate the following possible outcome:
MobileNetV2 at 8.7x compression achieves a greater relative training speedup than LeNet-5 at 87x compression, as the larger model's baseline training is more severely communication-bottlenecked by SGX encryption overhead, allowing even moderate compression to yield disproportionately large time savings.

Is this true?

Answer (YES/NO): NO